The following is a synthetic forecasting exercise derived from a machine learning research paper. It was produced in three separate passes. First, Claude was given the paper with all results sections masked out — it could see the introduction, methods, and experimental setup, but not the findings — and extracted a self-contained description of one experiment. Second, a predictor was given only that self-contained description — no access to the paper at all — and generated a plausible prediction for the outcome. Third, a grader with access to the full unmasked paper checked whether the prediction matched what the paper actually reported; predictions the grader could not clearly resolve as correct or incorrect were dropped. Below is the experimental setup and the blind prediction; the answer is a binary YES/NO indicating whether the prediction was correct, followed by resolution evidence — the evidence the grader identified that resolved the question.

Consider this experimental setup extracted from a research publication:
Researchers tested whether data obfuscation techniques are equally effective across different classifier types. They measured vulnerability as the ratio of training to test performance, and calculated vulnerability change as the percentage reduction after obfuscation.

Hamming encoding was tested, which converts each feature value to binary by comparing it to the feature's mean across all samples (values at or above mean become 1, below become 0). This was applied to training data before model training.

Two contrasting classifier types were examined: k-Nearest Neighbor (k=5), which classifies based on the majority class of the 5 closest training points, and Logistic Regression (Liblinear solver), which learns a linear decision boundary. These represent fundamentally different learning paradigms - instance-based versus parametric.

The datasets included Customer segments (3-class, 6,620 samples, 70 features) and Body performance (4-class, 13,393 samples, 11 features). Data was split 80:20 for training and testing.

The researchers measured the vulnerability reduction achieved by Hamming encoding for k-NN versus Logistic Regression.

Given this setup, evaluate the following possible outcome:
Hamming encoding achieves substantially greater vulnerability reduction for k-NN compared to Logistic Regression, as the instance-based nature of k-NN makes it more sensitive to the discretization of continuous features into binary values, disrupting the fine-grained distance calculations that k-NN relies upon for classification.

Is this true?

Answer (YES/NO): YES